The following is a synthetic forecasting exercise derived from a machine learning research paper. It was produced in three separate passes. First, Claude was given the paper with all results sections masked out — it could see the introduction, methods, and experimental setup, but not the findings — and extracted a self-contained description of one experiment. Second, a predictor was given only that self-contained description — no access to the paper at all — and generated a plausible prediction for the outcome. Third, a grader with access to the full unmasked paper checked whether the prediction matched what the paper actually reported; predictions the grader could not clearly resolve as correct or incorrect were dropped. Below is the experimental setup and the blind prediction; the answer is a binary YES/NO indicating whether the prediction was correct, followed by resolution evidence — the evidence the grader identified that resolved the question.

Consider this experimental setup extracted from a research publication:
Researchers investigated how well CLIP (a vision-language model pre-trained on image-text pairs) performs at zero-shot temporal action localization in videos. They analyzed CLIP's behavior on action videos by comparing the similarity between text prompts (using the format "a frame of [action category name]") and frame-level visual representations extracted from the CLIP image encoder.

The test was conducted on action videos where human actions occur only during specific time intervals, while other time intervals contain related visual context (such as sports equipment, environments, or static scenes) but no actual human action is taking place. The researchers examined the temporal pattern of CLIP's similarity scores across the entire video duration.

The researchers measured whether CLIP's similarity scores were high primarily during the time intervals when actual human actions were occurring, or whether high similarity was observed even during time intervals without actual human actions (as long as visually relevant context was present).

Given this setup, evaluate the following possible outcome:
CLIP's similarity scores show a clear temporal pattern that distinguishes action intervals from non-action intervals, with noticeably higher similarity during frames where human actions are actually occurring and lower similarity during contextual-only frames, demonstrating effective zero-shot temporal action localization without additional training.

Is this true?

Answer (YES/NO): NO